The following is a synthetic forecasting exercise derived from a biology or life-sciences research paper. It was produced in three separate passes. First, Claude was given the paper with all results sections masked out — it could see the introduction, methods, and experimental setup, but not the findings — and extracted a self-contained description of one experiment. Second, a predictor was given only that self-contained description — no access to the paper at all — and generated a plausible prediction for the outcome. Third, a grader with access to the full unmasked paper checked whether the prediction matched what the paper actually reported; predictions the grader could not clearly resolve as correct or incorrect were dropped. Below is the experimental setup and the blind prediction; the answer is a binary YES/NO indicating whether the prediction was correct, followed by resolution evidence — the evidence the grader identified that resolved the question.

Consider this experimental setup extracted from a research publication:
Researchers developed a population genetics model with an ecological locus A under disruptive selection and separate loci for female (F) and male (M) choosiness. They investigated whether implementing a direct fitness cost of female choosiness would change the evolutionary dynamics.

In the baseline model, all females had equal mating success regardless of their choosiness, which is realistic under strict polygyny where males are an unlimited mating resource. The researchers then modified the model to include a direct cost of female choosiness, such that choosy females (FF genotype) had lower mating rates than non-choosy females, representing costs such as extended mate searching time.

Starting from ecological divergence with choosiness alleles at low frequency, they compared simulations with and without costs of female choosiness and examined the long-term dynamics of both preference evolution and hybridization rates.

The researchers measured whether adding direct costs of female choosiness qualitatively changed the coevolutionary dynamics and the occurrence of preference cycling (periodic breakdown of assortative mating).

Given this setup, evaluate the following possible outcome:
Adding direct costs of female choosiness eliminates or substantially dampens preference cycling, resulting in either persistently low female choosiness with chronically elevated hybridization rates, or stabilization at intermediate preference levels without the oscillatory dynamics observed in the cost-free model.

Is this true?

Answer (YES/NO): NO